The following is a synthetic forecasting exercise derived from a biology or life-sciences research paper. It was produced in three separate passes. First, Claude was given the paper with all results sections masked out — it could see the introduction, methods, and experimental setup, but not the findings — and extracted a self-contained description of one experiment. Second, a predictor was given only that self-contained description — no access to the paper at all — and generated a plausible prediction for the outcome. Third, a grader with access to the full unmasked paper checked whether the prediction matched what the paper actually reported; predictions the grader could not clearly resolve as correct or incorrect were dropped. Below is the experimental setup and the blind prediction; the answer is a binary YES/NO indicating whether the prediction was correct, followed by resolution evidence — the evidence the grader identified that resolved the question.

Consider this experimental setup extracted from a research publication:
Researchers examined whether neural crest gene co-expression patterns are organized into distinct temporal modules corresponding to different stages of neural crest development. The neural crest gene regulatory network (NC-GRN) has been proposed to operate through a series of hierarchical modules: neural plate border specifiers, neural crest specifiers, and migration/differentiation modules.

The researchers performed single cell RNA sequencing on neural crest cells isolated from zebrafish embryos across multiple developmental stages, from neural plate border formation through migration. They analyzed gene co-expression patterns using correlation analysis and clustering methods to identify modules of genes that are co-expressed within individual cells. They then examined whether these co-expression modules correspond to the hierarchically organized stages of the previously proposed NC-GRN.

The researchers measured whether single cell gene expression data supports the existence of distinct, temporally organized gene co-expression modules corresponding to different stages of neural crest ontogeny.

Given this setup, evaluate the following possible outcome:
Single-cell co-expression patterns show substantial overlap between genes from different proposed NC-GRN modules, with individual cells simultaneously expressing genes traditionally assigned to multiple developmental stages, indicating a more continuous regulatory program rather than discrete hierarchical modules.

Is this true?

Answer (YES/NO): NO